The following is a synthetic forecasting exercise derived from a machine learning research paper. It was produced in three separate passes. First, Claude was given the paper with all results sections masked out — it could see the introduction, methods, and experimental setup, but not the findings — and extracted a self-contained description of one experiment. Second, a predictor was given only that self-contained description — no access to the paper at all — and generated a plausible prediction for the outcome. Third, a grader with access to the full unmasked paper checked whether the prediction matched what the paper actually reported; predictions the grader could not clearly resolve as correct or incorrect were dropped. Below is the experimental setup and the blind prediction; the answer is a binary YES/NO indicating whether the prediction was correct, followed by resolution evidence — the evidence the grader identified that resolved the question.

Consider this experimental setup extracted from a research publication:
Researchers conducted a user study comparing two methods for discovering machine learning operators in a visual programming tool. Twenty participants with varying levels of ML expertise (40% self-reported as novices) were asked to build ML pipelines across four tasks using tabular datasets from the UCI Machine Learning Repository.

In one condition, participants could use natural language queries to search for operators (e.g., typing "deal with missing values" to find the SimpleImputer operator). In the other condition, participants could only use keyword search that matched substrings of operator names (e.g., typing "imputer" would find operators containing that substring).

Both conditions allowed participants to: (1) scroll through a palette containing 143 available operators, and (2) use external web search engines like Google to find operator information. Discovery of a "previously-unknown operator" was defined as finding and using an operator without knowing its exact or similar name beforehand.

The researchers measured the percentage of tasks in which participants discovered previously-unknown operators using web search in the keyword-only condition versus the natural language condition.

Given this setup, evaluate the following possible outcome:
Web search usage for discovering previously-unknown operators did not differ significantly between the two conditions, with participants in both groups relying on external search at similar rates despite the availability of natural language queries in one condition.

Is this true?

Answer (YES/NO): NO